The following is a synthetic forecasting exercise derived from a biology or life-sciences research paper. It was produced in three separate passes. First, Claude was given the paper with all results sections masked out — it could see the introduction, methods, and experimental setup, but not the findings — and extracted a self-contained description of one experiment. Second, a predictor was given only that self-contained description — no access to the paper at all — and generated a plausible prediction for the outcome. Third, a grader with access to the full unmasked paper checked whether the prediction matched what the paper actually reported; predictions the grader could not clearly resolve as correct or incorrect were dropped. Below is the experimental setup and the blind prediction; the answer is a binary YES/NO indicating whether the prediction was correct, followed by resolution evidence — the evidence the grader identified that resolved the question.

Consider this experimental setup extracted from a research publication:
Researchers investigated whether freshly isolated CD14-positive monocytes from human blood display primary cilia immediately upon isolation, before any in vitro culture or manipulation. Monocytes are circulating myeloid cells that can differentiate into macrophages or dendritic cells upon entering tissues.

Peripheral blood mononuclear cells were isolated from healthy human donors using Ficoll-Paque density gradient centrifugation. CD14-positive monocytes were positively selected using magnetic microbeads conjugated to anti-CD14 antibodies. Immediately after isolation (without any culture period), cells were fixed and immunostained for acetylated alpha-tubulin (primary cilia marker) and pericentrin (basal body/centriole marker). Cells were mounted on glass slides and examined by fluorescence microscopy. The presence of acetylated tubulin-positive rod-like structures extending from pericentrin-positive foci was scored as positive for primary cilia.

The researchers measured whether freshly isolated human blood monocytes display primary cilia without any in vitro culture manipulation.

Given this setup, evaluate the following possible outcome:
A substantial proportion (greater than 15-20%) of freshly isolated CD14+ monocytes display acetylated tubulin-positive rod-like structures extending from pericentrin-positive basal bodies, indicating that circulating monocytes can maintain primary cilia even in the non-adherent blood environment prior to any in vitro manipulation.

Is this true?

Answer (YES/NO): NO